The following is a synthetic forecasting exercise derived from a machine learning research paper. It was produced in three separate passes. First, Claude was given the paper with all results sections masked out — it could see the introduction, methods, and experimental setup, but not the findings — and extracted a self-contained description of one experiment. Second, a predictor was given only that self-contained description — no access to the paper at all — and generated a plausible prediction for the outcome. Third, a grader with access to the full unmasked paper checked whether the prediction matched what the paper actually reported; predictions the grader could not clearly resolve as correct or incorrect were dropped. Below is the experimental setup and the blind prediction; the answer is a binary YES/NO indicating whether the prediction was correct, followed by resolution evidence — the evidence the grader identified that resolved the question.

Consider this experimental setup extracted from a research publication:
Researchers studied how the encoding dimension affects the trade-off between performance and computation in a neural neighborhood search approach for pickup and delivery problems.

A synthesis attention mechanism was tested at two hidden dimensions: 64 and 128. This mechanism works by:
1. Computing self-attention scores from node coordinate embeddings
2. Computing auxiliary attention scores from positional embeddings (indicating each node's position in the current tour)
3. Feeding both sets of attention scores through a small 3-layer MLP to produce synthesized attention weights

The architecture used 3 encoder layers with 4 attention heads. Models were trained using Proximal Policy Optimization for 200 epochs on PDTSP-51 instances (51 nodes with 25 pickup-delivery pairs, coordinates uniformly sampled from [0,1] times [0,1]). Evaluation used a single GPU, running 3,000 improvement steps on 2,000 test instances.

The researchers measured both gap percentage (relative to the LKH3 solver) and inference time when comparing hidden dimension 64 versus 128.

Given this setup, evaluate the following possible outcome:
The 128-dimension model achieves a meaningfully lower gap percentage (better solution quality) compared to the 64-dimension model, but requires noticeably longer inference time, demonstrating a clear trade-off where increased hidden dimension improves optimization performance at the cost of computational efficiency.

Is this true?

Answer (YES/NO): YES